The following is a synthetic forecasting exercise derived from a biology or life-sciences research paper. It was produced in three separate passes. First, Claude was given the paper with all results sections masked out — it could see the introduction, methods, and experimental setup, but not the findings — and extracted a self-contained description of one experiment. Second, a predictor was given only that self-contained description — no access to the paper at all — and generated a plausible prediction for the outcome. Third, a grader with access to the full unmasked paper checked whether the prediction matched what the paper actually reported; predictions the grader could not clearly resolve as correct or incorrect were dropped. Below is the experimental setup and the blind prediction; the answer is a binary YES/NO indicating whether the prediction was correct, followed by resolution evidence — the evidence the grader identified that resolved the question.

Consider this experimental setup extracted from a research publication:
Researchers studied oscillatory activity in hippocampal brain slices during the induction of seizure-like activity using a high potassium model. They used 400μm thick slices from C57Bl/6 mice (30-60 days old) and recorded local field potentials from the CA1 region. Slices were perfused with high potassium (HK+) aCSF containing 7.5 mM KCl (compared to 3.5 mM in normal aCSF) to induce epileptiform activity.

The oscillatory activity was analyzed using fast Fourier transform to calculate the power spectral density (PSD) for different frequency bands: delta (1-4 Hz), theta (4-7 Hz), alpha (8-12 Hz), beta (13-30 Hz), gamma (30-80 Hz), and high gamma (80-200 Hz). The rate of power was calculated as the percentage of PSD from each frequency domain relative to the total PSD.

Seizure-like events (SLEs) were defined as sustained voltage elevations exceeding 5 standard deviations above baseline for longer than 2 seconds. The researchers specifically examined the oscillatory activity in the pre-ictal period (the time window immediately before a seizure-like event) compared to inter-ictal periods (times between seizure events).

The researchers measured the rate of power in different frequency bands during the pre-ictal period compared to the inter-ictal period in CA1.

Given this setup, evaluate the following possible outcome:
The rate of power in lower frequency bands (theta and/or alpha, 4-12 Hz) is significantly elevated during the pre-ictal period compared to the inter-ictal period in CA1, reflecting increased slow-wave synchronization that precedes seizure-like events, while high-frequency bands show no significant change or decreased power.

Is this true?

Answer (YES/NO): NO